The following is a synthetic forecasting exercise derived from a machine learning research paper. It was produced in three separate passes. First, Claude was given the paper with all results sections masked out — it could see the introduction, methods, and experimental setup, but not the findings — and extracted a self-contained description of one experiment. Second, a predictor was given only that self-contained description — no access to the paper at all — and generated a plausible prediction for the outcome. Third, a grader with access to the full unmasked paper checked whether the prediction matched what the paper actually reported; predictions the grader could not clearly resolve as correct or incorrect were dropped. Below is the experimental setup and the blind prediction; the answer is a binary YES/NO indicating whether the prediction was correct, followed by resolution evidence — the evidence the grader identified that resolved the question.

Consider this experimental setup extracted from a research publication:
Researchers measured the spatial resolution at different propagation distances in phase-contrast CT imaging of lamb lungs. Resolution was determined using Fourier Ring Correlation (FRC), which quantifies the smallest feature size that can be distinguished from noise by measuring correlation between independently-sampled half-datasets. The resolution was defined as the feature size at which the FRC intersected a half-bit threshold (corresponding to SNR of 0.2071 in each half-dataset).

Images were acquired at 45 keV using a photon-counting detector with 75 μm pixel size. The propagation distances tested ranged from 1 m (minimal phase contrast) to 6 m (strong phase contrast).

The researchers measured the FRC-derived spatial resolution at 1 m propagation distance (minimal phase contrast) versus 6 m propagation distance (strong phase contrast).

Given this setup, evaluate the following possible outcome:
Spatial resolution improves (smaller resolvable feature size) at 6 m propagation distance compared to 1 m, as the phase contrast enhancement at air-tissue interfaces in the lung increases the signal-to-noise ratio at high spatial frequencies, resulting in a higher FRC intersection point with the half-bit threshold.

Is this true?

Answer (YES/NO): YES